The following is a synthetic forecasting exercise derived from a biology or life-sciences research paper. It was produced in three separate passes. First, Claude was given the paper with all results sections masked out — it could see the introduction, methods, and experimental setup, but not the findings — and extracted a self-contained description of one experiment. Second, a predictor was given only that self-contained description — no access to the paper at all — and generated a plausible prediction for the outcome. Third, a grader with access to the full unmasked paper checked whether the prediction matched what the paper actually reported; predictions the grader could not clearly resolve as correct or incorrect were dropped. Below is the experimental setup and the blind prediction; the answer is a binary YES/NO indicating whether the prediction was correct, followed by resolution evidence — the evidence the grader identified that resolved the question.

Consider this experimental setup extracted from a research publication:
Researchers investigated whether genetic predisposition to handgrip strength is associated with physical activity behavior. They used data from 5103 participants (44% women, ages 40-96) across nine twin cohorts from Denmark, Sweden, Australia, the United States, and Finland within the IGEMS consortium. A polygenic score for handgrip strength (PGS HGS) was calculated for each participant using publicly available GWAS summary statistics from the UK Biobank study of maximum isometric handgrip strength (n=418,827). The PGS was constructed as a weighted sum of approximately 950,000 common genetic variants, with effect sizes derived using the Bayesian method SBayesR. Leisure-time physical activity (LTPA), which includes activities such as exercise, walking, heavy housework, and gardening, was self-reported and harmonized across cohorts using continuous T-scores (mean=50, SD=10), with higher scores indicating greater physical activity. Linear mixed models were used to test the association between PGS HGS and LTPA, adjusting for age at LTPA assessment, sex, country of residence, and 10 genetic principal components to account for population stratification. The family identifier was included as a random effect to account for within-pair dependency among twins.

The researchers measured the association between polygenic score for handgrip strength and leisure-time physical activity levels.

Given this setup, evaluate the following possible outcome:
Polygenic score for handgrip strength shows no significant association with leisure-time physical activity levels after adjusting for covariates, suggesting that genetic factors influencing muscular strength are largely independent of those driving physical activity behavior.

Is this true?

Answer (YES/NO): YES